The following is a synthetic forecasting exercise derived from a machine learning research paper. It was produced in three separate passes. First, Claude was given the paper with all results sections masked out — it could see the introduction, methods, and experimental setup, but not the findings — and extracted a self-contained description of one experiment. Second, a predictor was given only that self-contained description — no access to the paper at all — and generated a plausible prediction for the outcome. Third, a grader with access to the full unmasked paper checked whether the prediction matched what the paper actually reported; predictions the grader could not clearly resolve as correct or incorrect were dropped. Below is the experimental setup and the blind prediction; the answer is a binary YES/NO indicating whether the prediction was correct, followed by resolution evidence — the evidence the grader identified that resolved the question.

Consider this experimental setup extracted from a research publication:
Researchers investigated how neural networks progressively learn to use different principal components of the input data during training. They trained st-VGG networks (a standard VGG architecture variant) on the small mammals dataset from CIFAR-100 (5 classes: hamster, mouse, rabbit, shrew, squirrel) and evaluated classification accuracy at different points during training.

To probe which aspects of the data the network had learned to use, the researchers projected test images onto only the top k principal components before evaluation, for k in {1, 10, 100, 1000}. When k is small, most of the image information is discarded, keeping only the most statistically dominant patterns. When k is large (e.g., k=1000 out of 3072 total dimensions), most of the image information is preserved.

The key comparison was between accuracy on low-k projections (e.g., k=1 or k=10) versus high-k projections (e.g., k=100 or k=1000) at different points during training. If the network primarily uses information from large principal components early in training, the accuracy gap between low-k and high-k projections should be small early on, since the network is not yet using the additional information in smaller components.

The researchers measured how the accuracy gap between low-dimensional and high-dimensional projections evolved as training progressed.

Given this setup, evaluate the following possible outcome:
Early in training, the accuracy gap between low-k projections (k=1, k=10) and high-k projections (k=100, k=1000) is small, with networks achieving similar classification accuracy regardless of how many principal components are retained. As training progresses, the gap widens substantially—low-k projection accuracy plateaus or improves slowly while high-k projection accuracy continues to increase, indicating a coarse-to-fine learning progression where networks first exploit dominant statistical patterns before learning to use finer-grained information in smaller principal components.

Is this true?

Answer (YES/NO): NO